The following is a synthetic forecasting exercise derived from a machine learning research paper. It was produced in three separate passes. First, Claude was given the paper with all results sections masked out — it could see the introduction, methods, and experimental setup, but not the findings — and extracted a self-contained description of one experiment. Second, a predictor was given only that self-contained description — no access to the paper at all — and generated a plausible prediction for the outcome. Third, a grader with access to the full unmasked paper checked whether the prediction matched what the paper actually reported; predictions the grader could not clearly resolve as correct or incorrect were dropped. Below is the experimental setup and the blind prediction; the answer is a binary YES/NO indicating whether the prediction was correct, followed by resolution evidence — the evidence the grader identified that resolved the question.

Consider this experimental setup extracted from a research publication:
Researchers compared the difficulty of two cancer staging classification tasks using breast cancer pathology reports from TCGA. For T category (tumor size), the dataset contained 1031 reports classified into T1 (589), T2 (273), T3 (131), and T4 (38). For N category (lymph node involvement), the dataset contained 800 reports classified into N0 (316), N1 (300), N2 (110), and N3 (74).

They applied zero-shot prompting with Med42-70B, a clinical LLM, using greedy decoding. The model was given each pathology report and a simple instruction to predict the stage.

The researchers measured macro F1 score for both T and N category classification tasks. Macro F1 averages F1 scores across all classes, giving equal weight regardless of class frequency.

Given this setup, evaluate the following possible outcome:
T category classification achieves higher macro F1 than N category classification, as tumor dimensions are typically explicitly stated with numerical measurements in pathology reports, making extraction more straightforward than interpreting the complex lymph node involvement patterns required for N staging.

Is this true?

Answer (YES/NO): NO